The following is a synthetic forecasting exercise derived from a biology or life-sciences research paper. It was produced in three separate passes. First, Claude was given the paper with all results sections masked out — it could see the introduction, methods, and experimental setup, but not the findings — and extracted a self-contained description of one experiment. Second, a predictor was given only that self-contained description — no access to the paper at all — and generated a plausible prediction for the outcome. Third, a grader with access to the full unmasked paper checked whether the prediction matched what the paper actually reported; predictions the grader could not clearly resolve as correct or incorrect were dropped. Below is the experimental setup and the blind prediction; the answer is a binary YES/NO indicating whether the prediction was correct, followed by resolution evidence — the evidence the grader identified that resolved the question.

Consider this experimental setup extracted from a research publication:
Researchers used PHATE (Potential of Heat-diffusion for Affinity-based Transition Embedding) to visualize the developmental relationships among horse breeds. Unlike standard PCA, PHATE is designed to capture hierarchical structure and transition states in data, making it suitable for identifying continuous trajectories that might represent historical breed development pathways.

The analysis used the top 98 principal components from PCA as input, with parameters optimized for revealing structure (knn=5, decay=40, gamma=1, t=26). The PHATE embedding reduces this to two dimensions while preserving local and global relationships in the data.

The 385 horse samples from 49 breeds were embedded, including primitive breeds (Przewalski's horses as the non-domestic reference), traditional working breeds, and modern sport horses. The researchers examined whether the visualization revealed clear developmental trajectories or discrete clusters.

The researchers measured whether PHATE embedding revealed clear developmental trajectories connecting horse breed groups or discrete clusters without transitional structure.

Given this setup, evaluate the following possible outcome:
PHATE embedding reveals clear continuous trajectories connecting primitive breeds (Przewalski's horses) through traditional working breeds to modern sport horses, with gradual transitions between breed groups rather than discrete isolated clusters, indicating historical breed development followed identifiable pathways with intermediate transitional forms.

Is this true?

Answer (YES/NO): NO